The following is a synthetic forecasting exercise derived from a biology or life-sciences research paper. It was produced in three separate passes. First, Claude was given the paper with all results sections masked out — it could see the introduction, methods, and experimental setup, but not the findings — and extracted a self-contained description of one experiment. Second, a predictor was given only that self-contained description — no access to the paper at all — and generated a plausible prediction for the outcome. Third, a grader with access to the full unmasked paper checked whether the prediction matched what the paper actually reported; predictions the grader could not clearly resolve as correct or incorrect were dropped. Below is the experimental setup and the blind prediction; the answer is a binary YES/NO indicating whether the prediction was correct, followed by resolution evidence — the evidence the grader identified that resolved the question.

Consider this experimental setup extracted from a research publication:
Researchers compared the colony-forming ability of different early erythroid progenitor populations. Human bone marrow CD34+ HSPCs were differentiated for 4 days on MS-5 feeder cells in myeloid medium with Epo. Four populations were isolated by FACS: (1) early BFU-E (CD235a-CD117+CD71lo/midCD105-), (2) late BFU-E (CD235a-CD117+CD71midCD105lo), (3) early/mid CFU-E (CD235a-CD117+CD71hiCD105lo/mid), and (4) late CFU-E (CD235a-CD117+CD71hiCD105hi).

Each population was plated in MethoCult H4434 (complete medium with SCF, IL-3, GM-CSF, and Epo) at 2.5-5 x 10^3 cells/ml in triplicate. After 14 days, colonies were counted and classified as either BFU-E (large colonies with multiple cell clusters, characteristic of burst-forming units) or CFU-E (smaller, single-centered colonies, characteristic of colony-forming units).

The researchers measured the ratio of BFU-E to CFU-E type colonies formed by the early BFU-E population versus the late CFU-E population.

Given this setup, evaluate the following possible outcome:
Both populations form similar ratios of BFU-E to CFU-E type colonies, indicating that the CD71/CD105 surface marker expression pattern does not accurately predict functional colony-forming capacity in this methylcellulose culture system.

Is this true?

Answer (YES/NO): NO